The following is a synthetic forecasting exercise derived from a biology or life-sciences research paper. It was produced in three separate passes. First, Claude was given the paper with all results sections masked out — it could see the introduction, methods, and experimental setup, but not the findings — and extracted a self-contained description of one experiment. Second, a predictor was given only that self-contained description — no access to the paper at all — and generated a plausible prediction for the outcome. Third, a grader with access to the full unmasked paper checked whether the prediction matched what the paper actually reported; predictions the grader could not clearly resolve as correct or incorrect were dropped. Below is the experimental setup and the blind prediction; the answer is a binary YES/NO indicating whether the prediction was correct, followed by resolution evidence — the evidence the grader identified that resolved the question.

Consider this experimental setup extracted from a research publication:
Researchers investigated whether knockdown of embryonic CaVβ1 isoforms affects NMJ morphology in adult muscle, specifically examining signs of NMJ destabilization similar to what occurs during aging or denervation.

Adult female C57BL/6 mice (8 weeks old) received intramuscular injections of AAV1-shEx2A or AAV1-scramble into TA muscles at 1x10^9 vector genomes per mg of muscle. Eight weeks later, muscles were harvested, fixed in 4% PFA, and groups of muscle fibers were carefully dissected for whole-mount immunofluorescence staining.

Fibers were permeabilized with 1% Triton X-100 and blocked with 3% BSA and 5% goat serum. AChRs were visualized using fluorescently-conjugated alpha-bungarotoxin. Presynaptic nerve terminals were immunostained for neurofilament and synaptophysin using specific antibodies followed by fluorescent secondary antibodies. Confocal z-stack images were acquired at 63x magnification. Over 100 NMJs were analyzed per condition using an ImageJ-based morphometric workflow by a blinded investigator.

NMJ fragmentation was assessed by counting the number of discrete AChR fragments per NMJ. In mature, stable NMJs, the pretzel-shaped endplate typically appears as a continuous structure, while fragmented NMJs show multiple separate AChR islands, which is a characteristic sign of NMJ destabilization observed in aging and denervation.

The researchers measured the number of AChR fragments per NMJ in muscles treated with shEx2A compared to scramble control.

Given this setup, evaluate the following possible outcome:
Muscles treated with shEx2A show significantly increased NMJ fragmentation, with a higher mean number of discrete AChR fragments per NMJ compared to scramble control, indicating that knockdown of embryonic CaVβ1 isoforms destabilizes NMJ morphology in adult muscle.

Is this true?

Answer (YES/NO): YES